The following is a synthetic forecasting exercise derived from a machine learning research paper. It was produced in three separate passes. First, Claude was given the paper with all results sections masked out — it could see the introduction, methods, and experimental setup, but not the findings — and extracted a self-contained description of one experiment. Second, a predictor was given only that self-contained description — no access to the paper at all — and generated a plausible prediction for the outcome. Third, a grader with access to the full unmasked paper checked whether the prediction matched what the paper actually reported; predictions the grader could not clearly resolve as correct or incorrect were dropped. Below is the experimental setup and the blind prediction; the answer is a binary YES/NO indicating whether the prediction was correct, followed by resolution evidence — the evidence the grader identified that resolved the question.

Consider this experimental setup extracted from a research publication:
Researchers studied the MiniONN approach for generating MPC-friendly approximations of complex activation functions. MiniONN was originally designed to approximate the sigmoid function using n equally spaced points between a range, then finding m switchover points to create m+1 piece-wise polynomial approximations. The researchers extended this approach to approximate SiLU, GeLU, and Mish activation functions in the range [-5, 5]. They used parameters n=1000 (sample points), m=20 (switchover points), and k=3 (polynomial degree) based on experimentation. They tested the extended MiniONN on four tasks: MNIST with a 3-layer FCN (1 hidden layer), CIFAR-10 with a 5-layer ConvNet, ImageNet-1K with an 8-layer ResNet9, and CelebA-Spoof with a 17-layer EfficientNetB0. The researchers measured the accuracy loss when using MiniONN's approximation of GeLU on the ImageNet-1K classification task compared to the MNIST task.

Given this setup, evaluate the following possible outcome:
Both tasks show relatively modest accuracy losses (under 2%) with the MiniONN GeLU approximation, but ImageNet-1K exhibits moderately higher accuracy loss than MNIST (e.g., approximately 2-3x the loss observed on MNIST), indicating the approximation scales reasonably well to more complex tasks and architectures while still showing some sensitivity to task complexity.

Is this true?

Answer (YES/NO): NO